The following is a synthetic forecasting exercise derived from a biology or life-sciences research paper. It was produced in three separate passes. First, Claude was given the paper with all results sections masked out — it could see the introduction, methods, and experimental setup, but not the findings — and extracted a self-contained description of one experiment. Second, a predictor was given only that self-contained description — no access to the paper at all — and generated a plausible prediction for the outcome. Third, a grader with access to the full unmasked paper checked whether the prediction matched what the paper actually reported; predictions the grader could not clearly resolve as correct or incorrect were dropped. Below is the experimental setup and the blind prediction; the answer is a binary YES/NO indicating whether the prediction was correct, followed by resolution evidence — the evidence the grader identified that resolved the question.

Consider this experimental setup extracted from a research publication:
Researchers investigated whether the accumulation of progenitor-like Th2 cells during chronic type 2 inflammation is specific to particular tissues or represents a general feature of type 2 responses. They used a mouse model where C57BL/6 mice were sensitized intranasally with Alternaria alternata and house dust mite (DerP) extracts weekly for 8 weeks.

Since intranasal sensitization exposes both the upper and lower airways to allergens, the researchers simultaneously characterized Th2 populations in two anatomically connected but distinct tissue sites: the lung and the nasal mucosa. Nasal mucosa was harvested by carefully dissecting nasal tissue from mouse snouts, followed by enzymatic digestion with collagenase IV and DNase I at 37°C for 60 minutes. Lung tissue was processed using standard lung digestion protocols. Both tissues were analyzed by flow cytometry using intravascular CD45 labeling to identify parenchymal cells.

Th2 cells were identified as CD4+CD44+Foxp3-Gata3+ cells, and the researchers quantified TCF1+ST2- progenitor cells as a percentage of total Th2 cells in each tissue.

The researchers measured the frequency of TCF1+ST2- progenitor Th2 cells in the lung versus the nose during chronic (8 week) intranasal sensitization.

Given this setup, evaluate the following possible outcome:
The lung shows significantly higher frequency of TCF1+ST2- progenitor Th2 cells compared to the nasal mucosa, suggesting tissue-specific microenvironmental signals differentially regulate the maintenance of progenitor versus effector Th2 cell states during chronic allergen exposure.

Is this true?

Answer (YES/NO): YES